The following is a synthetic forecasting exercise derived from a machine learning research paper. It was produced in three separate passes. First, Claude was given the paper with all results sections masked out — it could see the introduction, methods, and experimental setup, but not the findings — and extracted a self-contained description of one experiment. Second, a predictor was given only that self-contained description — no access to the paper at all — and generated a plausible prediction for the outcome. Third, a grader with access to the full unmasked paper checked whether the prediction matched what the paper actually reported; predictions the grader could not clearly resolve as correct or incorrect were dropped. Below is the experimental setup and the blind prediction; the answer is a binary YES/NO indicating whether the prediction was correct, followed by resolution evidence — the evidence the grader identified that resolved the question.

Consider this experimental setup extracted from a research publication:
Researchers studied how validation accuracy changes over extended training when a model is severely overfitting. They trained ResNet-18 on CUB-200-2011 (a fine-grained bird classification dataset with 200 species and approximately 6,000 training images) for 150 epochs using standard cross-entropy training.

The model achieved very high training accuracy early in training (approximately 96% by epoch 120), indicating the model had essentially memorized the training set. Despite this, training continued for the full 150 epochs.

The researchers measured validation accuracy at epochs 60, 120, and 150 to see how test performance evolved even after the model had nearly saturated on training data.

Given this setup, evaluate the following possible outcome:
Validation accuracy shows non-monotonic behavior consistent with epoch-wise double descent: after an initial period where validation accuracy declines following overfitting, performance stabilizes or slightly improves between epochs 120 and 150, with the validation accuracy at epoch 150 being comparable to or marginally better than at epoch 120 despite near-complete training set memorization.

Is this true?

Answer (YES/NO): NO